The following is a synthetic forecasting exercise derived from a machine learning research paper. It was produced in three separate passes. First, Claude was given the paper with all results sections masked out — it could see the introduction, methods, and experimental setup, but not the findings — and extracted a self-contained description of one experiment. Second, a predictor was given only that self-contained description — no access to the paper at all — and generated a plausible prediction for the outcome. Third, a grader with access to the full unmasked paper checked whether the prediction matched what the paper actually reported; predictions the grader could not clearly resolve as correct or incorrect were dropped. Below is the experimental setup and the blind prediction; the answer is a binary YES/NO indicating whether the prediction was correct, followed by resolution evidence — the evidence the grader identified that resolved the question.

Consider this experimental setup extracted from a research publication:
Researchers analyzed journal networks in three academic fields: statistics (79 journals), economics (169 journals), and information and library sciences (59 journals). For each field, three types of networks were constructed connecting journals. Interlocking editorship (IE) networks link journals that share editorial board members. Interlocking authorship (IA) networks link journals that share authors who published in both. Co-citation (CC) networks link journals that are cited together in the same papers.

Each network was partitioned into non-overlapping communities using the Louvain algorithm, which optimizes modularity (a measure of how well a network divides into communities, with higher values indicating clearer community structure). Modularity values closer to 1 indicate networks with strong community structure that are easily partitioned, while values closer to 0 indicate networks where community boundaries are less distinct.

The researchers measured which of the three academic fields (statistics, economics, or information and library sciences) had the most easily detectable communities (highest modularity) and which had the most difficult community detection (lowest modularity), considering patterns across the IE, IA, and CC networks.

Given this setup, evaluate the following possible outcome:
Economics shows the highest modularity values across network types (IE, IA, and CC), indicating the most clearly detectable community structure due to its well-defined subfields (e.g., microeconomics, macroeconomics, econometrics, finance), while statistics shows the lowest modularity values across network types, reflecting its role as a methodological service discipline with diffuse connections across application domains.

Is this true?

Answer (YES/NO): NO